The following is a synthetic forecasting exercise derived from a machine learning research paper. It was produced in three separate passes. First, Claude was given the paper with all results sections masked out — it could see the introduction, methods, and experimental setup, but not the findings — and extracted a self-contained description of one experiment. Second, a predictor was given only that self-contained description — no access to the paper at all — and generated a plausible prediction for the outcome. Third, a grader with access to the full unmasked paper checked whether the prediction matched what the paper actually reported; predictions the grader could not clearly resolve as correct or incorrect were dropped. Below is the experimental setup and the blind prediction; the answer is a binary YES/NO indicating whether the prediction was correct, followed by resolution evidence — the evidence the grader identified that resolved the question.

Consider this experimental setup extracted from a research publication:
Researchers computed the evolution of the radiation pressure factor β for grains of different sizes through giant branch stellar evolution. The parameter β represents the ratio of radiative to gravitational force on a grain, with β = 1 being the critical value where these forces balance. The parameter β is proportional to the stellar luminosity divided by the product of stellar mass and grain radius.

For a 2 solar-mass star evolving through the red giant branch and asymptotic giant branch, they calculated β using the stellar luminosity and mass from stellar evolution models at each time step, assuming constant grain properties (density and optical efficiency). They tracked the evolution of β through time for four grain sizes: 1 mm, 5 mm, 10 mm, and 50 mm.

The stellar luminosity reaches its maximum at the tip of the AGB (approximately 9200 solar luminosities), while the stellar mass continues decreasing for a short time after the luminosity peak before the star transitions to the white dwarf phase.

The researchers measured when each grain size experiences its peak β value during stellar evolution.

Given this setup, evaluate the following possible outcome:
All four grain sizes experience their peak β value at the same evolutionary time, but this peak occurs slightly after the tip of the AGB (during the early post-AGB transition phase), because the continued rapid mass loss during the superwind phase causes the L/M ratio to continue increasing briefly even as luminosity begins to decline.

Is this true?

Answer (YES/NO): YES